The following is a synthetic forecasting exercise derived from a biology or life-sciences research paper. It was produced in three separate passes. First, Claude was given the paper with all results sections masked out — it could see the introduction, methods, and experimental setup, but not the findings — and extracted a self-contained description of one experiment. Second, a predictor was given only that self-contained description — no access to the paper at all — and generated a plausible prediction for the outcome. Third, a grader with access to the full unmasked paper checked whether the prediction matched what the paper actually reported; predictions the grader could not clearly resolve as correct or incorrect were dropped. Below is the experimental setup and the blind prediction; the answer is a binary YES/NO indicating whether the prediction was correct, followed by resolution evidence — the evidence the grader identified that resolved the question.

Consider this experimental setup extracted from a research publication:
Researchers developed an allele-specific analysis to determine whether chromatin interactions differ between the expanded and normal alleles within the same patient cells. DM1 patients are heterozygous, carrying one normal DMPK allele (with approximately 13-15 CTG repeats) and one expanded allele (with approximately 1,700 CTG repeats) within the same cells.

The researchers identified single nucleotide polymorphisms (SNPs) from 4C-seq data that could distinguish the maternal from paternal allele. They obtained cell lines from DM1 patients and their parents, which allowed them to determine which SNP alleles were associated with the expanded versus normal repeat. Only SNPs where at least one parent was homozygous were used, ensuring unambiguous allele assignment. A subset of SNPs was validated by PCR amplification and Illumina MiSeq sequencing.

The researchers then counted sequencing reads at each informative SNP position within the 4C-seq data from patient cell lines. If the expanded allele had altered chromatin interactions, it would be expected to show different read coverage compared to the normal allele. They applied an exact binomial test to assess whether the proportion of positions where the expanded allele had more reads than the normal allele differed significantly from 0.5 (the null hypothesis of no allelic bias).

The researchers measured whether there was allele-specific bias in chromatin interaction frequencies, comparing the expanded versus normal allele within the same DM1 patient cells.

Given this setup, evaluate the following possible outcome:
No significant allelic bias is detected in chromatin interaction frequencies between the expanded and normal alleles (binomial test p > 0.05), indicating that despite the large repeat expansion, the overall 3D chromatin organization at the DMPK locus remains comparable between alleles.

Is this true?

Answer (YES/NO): YES